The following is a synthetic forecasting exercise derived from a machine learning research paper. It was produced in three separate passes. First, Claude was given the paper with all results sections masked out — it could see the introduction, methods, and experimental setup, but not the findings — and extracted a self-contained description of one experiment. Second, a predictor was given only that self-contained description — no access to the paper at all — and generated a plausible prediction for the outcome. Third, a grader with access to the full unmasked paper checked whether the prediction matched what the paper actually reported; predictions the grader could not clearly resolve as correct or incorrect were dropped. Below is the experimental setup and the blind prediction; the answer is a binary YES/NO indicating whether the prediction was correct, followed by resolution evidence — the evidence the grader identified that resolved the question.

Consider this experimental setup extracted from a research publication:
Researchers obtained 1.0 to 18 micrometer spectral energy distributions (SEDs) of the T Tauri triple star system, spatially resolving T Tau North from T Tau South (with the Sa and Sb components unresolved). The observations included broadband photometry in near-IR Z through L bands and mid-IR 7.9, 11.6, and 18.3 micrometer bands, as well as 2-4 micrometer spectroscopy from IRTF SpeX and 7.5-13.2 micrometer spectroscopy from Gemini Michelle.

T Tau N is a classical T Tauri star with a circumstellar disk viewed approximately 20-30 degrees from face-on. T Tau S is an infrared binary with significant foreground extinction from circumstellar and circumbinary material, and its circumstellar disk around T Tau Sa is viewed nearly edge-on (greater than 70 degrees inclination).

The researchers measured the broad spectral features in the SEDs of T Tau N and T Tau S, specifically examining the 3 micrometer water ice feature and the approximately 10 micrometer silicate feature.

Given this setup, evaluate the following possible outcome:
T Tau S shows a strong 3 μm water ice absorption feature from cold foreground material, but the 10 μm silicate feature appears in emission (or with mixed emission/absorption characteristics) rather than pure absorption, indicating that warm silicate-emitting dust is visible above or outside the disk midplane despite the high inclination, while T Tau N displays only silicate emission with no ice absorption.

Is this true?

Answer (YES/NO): NO